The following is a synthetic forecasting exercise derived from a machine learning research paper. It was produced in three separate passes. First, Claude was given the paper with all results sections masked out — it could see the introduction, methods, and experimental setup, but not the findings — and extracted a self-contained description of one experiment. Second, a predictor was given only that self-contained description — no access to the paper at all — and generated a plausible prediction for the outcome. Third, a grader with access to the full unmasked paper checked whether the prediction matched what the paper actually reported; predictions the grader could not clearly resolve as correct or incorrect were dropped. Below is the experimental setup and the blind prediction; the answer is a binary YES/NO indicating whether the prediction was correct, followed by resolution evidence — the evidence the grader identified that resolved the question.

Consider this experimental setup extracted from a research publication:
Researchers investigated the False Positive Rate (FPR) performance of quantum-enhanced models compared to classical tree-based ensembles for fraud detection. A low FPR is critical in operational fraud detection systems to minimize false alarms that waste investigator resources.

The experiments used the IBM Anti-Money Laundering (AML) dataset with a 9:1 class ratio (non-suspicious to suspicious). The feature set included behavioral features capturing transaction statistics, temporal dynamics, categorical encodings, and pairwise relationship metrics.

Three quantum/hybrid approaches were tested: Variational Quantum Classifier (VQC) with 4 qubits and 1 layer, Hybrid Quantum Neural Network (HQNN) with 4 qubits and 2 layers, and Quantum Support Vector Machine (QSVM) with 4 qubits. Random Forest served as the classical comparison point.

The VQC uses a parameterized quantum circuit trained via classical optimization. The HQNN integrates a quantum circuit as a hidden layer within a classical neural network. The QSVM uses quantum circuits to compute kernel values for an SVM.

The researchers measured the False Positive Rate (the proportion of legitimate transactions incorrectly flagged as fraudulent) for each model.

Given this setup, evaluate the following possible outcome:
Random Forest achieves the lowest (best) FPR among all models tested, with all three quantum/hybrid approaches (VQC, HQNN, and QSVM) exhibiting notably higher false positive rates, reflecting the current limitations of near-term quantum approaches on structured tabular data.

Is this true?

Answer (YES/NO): NO